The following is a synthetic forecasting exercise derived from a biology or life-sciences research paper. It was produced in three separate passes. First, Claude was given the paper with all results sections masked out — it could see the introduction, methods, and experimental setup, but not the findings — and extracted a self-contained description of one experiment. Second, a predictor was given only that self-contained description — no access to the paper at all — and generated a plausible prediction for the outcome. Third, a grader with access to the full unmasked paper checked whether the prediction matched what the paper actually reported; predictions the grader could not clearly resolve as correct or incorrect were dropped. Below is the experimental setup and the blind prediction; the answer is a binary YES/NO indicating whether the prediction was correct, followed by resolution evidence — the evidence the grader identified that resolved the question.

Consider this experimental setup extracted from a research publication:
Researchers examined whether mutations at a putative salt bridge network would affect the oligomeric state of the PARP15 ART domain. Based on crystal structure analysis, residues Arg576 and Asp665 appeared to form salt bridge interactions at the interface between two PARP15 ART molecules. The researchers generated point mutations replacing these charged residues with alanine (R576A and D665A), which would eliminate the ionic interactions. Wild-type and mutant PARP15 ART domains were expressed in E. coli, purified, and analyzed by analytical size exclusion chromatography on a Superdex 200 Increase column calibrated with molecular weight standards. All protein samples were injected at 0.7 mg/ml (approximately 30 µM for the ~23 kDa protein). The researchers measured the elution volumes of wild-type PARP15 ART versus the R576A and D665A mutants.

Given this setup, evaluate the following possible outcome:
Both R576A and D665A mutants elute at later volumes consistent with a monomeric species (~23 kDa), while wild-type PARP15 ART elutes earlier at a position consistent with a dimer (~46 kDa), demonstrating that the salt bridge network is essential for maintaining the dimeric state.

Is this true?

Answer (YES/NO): YES